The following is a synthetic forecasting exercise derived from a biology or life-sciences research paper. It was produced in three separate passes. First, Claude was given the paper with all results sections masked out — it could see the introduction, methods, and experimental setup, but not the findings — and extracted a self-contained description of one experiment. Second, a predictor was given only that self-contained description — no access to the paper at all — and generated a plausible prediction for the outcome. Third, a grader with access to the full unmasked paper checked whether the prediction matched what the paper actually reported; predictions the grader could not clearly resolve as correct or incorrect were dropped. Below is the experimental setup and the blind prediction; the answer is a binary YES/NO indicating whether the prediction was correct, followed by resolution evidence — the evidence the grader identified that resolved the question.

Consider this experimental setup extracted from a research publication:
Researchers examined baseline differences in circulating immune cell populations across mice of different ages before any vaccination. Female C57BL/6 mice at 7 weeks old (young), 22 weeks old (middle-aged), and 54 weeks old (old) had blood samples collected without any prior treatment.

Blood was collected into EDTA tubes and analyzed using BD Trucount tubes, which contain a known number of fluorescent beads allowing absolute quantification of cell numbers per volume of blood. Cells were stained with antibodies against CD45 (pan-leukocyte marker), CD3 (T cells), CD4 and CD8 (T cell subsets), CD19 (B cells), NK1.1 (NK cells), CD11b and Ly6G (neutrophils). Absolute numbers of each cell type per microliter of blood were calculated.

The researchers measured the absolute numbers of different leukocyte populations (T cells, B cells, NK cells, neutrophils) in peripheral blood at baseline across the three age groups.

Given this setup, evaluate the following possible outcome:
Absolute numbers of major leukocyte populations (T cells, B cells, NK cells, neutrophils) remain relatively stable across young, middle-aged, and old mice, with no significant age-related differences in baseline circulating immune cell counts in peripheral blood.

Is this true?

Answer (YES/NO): NO